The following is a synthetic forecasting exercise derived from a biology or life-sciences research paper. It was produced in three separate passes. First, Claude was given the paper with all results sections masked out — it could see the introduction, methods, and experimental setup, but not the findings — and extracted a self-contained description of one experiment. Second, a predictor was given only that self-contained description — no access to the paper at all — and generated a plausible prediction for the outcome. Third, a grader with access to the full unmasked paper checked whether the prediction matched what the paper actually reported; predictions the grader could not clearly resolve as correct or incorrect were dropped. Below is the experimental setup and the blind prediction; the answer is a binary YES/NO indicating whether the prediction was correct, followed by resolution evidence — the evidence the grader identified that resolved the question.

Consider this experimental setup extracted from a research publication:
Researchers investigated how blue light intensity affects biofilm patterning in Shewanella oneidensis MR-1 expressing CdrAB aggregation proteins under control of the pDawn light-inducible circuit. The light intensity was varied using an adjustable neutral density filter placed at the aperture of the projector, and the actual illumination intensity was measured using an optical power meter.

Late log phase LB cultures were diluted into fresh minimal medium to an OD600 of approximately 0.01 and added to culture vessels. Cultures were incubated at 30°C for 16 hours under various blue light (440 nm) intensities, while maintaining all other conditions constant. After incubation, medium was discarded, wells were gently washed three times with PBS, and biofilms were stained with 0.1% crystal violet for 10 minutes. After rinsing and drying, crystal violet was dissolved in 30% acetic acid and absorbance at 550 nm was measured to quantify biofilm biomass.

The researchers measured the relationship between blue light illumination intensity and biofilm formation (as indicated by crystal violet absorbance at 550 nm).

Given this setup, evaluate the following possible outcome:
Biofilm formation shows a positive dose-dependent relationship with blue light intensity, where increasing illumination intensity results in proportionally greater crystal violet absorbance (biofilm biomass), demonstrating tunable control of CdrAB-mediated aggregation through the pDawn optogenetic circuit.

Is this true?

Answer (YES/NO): NO